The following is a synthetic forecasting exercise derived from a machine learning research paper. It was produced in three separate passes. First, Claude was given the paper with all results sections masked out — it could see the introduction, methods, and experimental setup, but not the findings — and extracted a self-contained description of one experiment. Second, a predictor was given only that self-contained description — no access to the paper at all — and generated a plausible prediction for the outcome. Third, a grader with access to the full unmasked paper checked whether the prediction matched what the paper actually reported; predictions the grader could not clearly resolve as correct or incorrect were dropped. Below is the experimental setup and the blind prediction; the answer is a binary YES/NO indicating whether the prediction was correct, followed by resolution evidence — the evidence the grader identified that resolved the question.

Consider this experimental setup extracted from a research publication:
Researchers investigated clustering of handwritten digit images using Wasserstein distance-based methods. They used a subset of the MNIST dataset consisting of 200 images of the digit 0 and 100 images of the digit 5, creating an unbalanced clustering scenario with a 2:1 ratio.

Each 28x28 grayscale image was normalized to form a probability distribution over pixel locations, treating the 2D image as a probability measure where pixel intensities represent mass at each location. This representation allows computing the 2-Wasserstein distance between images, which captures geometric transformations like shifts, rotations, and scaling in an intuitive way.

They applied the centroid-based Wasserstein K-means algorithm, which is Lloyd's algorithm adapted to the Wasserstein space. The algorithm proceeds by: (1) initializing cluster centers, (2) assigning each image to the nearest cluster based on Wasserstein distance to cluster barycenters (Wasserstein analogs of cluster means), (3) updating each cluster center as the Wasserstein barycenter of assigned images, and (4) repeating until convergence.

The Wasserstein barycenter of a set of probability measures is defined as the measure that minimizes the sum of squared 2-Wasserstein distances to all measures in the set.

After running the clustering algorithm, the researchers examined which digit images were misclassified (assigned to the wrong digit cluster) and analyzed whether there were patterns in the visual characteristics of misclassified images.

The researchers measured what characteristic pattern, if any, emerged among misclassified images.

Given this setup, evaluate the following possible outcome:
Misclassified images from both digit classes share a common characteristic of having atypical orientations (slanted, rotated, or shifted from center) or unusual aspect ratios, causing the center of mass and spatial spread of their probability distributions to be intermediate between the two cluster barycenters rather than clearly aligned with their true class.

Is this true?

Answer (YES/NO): NO